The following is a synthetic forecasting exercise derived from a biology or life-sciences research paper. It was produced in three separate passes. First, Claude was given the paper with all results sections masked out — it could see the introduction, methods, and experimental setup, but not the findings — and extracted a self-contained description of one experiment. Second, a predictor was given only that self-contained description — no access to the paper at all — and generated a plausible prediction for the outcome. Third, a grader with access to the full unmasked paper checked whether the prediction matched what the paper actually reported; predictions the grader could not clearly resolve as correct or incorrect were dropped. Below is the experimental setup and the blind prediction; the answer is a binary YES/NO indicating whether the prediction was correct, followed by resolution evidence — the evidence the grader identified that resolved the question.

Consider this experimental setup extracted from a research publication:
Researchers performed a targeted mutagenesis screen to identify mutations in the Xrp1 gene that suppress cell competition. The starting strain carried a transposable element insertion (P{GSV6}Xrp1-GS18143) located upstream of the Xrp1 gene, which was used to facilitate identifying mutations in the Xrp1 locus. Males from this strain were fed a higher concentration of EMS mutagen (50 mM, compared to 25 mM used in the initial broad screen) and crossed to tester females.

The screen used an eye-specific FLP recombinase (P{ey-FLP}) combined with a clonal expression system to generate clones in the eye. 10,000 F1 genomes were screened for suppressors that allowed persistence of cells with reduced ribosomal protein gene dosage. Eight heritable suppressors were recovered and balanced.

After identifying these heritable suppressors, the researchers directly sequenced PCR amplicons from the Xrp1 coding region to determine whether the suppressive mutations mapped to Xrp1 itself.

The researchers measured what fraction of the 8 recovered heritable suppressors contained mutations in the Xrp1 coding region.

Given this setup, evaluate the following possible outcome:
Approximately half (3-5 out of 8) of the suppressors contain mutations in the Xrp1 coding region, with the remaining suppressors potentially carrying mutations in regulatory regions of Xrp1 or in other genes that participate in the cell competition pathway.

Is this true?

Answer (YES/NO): YES